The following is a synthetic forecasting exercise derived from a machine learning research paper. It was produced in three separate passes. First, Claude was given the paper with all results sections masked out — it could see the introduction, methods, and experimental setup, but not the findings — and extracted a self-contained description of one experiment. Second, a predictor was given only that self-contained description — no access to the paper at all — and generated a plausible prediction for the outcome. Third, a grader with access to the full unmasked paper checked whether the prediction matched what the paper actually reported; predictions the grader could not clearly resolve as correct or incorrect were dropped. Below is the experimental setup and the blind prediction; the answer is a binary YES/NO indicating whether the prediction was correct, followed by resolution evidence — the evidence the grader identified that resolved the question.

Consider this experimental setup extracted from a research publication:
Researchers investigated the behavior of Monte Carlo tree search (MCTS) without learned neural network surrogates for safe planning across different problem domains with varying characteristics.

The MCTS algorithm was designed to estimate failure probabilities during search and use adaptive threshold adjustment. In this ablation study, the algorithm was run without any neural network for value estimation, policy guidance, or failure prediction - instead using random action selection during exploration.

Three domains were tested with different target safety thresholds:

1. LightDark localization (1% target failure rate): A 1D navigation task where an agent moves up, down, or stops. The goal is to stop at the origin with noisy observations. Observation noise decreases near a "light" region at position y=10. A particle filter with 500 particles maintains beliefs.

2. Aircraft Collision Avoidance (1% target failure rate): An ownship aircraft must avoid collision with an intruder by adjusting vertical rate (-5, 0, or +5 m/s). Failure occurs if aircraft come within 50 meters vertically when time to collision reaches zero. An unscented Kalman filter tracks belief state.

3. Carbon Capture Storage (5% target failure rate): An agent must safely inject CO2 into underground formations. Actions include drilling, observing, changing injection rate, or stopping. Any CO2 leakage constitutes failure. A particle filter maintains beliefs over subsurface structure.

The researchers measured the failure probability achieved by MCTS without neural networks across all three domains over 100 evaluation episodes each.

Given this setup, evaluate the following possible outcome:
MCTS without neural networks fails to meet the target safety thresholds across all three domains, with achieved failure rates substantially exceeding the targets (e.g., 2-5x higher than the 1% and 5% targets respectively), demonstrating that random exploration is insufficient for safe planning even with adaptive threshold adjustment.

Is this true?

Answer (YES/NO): NO